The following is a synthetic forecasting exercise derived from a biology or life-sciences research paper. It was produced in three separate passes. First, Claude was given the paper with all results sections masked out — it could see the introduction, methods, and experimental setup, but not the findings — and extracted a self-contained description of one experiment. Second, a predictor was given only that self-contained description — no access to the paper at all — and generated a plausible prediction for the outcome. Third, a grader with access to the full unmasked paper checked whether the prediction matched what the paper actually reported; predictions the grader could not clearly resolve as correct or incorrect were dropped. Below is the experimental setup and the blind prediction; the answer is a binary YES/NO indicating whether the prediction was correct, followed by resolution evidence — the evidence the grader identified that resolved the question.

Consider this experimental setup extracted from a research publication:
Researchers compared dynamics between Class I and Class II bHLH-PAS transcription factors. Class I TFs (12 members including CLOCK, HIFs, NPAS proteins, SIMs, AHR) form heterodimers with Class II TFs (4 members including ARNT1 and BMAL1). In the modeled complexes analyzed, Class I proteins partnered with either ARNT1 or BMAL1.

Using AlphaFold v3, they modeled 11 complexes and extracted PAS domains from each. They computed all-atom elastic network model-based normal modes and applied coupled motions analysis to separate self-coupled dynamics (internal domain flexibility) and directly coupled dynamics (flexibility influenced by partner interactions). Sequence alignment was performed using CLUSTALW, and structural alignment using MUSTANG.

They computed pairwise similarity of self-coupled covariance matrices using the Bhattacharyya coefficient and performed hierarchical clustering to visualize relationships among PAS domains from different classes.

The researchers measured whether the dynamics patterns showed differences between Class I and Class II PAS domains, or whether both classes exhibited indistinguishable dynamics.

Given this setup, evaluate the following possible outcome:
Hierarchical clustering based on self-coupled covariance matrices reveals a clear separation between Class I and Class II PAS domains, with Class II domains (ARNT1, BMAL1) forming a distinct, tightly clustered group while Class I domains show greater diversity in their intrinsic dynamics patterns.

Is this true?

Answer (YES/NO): NO